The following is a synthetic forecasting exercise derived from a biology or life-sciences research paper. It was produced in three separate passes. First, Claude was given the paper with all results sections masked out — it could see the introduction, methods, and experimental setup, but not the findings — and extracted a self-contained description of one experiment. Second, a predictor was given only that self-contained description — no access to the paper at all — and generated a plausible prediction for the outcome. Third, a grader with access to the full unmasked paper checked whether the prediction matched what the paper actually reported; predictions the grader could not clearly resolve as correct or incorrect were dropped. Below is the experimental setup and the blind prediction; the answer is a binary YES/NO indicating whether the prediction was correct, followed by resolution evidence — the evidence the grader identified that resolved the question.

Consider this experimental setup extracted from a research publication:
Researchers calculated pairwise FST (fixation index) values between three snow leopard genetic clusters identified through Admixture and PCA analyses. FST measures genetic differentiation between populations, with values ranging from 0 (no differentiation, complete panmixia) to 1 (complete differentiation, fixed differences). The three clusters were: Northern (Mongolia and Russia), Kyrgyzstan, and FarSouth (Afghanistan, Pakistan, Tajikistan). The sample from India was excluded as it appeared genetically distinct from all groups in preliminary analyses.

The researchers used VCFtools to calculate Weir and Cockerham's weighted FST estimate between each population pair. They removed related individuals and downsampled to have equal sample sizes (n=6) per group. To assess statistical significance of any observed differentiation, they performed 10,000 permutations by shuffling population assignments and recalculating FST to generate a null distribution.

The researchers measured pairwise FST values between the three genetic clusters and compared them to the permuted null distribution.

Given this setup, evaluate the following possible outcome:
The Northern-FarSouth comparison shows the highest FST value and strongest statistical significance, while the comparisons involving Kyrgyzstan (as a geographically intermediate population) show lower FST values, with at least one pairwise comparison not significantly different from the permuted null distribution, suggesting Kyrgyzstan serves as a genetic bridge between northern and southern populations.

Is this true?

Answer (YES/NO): NO